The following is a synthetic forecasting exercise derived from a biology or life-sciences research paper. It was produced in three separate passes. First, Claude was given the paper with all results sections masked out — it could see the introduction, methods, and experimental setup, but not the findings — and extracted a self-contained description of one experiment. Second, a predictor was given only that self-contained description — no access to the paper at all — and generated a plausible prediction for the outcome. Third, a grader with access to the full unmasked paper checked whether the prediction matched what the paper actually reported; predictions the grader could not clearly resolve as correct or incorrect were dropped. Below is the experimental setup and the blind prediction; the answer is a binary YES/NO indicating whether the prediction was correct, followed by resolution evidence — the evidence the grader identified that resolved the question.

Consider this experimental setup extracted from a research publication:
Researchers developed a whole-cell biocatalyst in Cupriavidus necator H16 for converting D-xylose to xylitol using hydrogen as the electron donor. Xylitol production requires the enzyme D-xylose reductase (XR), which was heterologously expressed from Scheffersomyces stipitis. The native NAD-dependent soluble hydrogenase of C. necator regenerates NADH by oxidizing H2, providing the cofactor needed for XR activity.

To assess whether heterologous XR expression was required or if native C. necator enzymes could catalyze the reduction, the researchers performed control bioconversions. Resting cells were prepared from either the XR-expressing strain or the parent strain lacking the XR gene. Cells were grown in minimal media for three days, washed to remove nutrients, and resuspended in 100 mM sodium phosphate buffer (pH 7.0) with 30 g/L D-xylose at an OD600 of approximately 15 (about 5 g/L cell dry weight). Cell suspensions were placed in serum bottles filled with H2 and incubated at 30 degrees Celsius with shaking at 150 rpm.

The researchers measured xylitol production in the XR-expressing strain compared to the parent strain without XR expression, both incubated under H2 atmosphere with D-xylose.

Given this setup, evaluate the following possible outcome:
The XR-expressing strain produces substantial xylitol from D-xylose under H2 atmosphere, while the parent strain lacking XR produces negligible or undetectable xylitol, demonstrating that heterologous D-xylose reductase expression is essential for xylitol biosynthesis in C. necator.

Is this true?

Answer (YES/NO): YES